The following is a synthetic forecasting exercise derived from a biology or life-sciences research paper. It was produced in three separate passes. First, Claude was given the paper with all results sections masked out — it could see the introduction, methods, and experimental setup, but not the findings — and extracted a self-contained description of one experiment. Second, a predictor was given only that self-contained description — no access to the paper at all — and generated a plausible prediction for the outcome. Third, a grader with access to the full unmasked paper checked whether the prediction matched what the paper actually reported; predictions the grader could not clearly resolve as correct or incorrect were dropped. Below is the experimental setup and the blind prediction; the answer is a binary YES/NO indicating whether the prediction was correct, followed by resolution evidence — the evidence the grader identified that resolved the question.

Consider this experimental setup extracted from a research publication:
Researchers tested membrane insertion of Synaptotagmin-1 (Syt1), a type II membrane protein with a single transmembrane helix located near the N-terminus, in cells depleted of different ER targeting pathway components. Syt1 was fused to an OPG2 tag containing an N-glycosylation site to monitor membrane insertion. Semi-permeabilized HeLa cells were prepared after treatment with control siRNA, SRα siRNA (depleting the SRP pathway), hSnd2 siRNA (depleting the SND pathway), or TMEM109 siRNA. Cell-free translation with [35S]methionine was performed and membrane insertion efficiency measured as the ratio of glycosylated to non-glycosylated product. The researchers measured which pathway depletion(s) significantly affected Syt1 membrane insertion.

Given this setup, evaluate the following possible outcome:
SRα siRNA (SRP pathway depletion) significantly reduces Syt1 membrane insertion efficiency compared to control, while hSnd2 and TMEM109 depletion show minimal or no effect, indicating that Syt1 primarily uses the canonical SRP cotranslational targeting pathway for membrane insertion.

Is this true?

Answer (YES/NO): NO